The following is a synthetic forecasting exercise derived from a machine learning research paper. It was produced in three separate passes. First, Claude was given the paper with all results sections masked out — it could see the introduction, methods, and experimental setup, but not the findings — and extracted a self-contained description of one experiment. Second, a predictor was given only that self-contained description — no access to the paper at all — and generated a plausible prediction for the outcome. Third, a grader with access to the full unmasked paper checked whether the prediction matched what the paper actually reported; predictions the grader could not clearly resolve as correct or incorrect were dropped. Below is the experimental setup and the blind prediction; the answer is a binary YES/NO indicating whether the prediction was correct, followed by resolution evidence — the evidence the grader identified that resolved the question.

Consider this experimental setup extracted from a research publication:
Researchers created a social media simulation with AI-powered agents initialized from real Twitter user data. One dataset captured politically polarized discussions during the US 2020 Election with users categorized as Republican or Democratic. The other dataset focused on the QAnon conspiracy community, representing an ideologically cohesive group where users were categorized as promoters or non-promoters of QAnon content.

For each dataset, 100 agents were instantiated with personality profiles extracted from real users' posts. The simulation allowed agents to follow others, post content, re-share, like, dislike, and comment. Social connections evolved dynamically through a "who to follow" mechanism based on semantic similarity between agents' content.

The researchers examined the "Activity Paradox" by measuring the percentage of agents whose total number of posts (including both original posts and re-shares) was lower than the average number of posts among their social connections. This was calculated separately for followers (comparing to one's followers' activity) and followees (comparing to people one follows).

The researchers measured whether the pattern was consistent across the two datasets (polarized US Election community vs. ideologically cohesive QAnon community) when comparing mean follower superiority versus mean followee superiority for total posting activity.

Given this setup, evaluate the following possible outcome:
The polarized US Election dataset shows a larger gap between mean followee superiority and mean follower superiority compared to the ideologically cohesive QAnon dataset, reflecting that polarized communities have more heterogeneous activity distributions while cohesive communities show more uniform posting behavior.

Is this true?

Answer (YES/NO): NO